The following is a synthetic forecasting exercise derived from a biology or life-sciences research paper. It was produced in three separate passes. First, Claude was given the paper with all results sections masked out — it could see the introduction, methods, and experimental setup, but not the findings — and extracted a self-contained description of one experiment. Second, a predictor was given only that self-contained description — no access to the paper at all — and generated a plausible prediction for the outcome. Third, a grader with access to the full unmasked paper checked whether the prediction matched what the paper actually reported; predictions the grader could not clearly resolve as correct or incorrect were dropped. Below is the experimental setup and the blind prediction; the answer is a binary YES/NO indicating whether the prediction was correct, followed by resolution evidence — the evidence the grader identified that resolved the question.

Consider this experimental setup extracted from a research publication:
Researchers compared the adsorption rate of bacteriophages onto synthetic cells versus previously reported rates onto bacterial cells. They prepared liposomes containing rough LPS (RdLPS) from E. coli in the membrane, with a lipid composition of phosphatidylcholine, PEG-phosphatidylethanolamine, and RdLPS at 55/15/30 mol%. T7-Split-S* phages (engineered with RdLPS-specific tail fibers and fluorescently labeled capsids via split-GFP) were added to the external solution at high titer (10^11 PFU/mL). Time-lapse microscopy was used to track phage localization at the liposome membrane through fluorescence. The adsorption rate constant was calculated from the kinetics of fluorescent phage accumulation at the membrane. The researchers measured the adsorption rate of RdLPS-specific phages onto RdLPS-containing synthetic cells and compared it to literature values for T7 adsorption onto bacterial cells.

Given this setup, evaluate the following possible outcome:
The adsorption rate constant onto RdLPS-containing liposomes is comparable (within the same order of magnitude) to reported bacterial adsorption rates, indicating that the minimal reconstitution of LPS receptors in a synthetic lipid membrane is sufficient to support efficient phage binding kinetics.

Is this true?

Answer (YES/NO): NO